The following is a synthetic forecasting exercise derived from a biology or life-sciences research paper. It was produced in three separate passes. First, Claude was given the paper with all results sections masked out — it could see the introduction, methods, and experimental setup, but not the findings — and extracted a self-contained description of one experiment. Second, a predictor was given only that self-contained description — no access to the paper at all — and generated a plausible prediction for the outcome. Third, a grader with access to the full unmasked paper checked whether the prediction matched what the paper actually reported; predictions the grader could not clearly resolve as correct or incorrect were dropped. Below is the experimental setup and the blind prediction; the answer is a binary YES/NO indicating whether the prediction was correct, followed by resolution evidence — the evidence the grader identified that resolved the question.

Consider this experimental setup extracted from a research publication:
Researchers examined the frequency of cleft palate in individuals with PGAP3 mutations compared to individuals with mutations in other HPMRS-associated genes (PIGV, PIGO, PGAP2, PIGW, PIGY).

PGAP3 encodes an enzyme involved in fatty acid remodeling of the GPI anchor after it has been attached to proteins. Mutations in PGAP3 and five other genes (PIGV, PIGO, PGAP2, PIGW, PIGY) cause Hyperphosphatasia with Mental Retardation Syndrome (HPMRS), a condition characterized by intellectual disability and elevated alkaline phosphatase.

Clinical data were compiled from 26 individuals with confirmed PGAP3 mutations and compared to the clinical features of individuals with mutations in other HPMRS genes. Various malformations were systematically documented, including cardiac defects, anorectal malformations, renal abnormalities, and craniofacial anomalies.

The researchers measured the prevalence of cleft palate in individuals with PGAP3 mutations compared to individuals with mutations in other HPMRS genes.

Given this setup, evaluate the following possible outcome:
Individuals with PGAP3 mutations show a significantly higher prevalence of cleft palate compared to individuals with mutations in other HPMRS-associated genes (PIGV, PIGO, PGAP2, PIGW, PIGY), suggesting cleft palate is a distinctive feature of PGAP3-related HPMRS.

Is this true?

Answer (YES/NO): YES